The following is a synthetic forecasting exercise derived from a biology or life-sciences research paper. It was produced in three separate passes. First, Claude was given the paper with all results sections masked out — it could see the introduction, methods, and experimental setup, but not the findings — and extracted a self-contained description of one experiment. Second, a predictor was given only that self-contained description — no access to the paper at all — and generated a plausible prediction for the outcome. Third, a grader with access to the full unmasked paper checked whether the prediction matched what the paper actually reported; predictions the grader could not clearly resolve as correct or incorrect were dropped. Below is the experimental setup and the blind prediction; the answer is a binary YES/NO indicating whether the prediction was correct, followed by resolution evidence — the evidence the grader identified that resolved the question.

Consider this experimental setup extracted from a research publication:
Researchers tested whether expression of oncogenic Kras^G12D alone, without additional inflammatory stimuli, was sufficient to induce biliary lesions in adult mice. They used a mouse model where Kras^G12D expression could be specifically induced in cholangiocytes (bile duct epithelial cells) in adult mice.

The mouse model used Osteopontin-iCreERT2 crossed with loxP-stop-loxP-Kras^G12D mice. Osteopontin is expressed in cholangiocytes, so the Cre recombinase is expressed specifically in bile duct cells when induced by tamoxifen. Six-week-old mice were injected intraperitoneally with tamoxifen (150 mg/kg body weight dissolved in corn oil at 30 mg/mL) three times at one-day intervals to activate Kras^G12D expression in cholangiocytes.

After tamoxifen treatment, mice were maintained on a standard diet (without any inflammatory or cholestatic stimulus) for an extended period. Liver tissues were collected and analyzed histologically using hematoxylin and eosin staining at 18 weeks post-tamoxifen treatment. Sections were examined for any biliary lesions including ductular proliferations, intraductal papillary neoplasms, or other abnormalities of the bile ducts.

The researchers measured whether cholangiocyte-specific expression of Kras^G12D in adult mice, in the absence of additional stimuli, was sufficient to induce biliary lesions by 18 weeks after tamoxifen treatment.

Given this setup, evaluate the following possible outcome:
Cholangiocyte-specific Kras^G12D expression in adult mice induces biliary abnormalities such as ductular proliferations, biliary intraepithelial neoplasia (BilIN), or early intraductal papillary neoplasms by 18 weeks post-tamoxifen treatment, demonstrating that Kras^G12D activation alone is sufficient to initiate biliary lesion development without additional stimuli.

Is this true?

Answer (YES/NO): NO